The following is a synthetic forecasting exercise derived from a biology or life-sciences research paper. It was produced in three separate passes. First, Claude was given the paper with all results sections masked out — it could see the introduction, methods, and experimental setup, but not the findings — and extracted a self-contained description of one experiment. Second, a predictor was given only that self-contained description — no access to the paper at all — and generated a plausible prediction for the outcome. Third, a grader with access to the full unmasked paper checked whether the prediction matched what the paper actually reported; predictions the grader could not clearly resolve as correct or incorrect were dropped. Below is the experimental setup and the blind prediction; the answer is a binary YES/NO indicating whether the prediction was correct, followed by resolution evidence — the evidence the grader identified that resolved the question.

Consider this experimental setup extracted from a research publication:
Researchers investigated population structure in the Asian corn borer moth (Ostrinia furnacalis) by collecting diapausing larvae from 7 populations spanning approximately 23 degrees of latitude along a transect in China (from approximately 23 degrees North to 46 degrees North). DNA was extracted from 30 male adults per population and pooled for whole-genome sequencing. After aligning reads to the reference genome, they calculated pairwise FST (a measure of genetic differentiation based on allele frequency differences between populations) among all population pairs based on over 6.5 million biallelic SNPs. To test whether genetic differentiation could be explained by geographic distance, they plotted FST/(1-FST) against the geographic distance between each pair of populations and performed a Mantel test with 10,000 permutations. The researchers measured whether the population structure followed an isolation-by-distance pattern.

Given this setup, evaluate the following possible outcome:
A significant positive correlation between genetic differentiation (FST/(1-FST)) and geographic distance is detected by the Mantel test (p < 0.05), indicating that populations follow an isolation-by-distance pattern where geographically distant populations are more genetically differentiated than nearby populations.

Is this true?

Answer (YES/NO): NO